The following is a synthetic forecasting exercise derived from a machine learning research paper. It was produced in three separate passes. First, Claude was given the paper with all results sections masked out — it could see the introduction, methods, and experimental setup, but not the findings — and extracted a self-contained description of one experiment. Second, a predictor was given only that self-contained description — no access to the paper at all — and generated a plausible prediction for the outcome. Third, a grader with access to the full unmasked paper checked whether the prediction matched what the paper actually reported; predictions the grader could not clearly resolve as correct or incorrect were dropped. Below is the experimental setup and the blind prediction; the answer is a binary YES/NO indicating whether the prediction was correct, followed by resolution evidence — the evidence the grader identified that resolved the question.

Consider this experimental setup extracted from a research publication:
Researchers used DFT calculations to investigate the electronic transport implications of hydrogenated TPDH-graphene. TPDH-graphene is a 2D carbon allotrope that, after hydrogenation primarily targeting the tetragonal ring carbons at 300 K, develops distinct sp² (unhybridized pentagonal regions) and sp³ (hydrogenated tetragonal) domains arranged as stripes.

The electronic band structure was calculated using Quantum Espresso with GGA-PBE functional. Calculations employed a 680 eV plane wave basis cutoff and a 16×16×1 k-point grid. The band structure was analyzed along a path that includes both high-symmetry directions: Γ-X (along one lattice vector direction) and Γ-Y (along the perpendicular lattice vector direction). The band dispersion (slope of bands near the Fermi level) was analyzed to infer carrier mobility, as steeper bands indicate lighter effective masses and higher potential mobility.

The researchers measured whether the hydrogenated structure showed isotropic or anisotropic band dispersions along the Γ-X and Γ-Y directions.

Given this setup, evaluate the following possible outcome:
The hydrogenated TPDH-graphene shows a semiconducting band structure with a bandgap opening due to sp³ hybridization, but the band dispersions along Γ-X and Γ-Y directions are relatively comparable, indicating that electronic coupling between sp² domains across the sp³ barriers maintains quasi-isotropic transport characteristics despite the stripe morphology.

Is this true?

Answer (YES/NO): NO